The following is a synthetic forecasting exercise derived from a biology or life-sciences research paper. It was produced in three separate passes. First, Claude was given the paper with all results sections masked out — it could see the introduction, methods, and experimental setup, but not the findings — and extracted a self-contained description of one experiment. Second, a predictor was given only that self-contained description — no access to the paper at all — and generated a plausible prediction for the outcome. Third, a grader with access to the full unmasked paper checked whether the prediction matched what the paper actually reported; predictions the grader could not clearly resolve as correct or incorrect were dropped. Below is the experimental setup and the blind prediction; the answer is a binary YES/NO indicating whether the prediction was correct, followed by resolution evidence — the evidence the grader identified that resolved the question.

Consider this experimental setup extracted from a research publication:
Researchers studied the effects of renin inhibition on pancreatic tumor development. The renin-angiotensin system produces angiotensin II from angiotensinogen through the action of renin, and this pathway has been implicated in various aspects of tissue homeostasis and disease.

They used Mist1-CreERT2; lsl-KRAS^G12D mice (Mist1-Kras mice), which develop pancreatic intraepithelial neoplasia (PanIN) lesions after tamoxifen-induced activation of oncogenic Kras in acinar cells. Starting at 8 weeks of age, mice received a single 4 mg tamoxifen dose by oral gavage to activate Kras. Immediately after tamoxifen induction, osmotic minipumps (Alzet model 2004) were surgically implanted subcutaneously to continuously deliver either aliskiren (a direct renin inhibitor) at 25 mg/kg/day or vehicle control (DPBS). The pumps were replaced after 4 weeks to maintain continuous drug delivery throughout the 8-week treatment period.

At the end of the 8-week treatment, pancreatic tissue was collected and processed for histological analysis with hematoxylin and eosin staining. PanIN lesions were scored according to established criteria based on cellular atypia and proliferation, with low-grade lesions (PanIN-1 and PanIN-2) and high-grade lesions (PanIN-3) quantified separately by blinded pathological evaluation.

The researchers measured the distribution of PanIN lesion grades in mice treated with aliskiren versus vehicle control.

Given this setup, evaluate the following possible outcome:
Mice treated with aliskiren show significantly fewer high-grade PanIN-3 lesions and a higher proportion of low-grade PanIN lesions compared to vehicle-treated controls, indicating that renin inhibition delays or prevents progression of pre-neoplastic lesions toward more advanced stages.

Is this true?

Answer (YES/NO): NO